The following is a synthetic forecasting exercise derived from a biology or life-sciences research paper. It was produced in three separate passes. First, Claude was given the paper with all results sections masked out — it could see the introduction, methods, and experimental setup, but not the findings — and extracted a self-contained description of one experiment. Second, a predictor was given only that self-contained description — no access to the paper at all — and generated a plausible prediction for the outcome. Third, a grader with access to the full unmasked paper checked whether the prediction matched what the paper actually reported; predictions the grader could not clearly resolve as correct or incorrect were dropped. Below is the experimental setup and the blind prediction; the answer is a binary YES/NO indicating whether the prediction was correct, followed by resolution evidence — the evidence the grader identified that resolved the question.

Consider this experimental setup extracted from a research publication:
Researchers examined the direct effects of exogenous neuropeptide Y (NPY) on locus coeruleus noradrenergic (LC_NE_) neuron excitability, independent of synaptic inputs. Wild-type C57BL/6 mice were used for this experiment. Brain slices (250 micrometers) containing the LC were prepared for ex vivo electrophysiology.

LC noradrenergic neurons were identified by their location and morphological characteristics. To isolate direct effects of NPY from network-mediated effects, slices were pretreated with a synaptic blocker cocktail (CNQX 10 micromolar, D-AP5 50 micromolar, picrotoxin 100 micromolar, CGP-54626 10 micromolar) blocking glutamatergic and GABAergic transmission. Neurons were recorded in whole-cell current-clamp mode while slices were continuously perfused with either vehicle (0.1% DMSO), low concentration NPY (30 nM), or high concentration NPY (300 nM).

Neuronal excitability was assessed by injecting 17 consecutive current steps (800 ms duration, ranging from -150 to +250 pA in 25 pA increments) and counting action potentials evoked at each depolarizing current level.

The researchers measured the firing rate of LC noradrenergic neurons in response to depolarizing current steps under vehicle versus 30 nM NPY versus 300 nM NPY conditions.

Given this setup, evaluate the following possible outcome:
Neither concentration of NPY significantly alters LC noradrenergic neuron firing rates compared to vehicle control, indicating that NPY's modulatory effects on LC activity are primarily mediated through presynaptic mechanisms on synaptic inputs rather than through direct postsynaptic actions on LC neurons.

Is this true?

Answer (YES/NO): NO